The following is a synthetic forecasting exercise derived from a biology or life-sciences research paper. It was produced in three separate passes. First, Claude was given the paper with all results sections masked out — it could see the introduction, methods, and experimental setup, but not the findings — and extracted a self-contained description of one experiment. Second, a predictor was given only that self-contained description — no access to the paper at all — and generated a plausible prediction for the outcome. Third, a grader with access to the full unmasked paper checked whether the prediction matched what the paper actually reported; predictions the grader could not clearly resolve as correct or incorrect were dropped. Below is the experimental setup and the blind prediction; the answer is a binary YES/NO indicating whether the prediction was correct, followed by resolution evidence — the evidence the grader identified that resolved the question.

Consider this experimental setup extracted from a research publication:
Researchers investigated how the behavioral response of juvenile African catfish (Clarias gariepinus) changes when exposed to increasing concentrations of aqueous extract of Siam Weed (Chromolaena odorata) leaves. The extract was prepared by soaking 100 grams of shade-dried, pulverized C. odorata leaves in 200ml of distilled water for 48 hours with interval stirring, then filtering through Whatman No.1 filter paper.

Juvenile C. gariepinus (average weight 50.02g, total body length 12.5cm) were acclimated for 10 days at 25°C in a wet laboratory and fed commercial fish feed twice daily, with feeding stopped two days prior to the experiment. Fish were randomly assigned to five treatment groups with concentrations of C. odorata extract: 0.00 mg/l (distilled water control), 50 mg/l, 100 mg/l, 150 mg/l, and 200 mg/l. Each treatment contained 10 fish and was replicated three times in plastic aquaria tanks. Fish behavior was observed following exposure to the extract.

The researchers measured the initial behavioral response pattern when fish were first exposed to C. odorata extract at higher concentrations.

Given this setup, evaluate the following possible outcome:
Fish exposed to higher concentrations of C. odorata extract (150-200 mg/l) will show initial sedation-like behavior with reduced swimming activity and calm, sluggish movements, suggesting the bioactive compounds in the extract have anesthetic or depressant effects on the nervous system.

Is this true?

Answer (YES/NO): NO